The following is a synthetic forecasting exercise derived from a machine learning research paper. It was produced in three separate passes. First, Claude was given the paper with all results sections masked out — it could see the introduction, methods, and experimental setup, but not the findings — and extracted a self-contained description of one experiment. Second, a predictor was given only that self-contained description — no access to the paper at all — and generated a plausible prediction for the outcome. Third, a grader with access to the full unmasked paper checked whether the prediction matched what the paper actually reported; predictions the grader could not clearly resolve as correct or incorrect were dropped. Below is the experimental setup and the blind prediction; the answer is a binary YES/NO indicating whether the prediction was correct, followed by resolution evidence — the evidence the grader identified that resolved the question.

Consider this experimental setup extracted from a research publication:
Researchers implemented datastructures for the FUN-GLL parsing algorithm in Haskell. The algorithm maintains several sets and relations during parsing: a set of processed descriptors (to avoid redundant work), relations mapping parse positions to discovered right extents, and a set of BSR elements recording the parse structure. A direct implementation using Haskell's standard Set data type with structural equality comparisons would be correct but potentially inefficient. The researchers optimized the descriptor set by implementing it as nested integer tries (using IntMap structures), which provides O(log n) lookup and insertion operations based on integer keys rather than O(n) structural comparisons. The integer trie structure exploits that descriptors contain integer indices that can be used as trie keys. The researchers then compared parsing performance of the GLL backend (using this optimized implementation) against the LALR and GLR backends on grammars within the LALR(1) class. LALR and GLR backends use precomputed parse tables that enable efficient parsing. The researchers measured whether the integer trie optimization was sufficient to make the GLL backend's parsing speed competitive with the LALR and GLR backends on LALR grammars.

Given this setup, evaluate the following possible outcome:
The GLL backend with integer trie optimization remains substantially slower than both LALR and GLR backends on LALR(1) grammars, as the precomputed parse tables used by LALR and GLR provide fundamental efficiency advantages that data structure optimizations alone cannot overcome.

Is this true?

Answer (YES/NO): YES